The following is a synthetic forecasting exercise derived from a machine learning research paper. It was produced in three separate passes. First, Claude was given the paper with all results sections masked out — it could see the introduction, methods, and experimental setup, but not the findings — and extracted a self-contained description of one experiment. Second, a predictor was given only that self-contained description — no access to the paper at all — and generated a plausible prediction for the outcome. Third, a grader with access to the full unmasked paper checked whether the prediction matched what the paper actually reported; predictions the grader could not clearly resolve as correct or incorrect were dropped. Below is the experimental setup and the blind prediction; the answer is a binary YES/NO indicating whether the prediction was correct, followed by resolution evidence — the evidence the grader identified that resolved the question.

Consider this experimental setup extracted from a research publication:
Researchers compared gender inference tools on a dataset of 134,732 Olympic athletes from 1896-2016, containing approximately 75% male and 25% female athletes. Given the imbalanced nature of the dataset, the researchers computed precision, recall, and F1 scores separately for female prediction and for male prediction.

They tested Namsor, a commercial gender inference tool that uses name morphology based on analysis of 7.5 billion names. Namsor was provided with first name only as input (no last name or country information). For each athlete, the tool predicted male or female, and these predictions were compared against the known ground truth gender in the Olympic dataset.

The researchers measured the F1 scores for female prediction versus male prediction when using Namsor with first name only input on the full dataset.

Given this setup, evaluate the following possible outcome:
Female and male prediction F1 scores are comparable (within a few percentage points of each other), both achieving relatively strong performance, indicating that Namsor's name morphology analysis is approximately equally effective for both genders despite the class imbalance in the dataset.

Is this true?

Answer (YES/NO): NO